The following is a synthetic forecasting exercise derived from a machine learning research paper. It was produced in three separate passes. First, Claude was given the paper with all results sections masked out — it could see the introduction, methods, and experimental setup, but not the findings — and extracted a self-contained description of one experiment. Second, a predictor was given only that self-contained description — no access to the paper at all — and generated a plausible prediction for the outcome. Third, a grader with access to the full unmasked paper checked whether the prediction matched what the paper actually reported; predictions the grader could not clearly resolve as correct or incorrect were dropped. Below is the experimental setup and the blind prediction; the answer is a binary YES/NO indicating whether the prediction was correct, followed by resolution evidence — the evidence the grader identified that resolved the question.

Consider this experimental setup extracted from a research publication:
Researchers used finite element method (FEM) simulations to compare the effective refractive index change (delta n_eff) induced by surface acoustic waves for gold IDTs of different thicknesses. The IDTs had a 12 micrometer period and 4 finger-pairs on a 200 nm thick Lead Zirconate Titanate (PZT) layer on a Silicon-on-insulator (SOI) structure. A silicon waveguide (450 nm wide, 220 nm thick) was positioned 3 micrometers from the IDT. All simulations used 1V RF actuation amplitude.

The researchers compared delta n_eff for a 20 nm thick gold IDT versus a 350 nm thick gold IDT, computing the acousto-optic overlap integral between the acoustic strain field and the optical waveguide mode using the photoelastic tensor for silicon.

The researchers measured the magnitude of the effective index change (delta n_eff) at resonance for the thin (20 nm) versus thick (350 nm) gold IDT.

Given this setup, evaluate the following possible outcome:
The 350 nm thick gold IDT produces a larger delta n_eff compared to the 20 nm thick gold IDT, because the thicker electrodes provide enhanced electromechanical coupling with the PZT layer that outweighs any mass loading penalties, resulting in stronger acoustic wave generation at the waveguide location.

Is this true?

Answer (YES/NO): NO